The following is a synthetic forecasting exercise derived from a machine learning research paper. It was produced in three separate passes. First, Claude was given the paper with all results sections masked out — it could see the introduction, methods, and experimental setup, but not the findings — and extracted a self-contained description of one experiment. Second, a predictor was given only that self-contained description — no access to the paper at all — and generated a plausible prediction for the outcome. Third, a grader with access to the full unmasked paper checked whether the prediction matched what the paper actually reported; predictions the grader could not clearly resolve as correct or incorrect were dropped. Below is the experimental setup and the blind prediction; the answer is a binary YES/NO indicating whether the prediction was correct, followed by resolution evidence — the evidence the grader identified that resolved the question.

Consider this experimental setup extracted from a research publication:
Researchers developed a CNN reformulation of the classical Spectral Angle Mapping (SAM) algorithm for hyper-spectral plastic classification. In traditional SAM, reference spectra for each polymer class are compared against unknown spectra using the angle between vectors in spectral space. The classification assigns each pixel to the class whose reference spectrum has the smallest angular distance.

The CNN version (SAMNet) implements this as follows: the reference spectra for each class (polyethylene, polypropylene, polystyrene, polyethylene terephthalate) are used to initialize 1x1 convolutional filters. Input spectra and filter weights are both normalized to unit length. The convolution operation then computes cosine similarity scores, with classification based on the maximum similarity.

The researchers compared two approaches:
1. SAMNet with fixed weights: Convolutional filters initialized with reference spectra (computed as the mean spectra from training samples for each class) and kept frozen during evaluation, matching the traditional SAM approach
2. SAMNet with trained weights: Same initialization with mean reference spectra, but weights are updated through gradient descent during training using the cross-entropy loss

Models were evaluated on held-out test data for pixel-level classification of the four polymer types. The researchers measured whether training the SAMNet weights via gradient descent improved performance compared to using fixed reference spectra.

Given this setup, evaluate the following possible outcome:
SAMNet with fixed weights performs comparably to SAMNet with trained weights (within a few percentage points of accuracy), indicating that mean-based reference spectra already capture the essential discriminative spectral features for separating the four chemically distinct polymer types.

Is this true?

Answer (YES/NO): YES